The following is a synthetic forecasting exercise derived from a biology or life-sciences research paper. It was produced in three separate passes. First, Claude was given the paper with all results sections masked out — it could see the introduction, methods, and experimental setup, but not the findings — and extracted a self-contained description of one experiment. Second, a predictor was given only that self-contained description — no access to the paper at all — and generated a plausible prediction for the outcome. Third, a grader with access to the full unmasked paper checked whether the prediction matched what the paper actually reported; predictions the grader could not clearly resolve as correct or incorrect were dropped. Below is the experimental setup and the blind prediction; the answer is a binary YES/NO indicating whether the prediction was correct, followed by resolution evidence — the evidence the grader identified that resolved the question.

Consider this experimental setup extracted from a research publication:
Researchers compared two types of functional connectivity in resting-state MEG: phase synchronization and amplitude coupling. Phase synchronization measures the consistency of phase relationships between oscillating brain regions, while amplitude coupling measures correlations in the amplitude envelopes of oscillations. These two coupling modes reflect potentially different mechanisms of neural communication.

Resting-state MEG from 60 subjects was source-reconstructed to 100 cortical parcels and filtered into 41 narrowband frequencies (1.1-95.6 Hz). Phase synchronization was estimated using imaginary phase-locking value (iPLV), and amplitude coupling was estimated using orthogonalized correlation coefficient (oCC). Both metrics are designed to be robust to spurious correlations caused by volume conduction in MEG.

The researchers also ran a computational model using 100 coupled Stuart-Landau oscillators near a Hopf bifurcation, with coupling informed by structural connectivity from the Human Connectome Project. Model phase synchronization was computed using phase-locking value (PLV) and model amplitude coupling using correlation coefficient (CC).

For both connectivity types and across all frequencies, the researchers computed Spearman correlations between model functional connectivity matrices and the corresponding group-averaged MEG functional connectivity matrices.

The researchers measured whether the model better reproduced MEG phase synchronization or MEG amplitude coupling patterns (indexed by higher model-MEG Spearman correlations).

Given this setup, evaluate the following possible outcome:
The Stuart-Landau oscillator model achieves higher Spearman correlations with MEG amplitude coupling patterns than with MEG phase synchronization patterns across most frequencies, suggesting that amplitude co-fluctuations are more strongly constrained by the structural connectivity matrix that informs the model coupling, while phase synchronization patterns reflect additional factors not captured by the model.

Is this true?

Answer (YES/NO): NO